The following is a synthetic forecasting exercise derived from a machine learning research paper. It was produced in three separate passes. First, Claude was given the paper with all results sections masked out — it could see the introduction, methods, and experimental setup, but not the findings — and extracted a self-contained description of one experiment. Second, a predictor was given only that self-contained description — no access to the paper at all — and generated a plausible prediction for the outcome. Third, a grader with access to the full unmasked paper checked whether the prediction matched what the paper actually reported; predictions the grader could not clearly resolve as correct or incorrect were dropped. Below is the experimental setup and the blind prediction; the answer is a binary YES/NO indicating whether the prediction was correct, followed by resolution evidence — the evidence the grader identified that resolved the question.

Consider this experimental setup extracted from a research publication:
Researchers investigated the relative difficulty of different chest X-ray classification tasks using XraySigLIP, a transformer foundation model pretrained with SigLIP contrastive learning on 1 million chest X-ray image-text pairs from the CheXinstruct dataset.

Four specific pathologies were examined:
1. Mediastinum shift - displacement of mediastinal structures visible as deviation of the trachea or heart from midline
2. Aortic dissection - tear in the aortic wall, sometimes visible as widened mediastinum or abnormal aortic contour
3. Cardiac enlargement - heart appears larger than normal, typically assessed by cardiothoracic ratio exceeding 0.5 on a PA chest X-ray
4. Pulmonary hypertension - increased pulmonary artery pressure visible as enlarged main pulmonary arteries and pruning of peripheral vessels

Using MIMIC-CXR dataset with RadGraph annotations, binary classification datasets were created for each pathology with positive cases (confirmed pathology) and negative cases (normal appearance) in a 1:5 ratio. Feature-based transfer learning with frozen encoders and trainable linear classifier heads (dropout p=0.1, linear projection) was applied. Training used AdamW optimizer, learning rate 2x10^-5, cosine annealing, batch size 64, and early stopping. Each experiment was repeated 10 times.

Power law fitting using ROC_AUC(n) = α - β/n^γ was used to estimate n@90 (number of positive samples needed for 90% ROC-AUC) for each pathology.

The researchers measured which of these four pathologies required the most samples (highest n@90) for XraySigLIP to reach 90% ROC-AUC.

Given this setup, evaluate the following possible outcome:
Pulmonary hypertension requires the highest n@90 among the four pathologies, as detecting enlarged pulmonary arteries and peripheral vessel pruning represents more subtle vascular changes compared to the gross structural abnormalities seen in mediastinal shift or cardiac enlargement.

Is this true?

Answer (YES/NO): NO